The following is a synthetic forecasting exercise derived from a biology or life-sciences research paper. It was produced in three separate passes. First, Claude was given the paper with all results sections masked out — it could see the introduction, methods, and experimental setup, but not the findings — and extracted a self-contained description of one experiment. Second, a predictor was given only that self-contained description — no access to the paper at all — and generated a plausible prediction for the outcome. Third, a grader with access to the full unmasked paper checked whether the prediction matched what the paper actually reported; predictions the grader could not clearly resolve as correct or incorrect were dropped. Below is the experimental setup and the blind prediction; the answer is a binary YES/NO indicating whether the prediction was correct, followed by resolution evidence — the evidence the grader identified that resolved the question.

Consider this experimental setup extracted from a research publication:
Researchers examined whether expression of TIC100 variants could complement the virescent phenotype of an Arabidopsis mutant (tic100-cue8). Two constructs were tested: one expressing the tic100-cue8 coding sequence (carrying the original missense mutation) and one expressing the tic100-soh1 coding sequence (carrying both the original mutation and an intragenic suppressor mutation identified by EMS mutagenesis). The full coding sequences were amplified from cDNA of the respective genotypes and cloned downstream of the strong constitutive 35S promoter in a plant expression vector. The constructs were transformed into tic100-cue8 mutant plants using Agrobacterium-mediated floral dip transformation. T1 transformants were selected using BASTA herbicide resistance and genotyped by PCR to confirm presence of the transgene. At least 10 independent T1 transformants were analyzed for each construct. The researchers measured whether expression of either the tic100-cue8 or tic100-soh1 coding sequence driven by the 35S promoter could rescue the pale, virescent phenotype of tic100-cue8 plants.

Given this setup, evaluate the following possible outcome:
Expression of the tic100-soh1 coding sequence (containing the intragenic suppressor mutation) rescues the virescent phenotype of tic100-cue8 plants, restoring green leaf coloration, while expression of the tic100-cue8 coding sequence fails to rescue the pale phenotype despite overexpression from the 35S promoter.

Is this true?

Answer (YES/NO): YES